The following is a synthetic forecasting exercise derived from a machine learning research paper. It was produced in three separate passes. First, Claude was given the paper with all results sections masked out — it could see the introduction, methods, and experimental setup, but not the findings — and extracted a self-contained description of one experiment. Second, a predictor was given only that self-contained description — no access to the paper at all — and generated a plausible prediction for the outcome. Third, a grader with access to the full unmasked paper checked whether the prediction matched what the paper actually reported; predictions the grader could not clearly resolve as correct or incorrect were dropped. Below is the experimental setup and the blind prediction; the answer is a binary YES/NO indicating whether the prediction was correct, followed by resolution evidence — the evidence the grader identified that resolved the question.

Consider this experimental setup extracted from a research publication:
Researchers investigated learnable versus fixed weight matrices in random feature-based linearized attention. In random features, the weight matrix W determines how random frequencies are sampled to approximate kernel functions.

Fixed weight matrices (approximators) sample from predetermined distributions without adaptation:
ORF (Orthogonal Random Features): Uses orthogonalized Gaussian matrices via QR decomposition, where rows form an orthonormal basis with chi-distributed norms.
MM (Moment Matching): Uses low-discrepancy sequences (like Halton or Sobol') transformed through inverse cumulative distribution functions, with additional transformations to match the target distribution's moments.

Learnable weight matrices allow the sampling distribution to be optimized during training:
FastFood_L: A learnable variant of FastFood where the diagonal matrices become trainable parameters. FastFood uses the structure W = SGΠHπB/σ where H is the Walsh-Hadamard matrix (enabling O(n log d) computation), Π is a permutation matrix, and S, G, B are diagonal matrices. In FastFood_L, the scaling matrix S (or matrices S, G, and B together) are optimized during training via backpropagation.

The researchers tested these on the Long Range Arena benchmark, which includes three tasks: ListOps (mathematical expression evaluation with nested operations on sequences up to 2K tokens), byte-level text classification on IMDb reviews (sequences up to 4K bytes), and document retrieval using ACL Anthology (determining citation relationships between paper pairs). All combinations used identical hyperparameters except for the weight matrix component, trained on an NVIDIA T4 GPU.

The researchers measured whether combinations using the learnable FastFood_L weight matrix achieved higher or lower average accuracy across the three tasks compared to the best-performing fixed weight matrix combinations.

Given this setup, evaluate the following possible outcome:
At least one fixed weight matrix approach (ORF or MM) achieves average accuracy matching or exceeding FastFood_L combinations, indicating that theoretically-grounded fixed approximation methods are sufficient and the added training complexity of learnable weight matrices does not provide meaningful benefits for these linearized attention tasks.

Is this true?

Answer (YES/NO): YES